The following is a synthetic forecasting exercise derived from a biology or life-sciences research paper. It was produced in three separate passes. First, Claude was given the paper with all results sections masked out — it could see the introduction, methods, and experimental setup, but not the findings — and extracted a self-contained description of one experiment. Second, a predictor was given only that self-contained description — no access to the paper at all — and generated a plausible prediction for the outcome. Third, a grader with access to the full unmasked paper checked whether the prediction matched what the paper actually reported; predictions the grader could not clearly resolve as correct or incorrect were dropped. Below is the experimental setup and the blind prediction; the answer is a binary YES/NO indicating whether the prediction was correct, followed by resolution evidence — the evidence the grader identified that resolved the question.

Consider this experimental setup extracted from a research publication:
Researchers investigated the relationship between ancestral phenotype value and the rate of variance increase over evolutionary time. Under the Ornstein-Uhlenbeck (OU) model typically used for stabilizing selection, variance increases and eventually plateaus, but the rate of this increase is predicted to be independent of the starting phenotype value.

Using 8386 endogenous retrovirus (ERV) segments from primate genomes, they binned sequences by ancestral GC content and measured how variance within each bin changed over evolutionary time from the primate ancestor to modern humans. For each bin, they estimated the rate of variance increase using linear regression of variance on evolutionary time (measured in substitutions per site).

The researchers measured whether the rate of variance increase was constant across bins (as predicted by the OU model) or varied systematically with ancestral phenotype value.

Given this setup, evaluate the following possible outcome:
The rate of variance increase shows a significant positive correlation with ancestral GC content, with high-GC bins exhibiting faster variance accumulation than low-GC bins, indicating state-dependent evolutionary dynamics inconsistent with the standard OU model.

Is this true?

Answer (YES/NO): NO